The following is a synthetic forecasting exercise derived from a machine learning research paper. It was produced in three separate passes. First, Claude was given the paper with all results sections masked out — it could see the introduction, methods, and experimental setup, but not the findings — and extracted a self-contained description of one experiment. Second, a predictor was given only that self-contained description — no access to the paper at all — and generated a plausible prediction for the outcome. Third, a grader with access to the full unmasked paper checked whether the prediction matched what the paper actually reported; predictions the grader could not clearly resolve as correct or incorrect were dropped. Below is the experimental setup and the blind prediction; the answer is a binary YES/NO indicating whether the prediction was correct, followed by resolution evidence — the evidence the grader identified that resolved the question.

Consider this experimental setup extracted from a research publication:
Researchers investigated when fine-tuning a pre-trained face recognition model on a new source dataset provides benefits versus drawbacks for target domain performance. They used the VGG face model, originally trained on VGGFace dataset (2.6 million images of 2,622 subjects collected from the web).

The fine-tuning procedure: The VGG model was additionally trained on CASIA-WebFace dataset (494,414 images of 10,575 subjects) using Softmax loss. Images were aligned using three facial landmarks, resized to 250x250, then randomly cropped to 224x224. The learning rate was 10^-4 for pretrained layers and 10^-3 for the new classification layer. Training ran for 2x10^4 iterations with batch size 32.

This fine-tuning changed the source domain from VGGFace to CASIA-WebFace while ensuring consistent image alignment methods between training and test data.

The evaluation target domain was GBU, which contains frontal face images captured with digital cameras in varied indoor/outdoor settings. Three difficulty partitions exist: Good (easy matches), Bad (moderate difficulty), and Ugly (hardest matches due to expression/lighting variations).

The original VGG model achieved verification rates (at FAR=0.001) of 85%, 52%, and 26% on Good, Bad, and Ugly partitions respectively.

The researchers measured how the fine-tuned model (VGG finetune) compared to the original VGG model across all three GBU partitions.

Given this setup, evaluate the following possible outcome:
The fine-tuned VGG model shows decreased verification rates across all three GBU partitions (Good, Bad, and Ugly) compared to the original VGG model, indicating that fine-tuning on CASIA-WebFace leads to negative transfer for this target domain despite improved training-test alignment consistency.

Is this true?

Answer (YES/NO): NO